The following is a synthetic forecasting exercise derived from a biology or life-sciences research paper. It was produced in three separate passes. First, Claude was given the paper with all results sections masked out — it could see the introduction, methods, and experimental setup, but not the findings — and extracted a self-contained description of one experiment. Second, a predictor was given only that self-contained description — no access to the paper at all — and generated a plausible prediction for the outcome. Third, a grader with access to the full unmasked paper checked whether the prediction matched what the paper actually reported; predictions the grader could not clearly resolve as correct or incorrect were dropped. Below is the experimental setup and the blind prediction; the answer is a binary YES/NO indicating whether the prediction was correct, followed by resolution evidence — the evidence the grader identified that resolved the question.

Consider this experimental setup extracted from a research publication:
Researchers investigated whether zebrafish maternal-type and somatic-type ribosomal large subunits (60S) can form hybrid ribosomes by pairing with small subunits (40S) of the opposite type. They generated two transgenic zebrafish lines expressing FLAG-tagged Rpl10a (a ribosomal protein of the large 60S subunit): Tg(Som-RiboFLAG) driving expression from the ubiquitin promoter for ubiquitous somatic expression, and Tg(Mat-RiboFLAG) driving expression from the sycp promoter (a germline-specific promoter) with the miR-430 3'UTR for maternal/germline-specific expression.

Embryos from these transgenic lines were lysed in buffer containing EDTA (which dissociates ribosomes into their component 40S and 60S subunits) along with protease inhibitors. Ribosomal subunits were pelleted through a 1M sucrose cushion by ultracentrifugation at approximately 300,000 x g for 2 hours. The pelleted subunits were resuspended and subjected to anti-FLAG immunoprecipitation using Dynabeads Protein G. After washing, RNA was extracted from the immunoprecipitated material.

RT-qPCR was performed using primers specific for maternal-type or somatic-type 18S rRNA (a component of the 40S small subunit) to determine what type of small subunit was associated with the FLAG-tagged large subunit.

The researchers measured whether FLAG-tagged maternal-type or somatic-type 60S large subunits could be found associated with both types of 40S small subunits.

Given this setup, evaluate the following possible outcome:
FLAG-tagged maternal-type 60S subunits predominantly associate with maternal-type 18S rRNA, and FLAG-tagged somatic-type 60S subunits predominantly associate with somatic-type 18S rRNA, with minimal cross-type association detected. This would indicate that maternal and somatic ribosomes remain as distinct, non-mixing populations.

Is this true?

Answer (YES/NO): NO